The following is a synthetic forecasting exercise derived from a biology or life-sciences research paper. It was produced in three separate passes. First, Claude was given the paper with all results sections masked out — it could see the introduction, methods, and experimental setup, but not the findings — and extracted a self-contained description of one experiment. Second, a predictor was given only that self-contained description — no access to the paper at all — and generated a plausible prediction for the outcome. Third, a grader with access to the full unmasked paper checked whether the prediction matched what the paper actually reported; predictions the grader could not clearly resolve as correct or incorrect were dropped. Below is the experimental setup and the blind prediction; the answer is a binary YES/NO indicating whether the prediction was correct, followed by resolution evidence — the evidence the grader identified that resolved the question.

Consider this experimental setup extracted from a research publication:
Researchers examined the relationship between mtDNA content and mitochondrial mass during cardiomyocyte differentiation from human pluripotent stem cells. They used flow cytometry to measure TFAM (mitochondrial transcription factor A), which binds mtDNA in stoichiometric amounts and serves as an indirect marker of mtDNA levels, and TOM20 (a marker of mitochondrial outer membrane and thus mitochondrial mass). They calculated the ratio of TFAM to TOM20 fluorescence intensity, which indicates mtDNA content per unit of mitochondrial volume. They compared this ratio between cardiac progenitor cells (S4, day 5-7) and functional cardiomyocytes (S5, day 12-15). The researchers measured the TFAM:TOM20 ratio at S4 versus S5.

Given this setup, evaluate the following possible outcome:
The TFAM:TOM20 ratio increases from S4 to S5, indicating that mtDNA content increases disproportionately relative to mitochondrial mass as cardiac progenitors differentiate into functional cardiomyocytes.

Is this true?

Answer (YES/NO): YES